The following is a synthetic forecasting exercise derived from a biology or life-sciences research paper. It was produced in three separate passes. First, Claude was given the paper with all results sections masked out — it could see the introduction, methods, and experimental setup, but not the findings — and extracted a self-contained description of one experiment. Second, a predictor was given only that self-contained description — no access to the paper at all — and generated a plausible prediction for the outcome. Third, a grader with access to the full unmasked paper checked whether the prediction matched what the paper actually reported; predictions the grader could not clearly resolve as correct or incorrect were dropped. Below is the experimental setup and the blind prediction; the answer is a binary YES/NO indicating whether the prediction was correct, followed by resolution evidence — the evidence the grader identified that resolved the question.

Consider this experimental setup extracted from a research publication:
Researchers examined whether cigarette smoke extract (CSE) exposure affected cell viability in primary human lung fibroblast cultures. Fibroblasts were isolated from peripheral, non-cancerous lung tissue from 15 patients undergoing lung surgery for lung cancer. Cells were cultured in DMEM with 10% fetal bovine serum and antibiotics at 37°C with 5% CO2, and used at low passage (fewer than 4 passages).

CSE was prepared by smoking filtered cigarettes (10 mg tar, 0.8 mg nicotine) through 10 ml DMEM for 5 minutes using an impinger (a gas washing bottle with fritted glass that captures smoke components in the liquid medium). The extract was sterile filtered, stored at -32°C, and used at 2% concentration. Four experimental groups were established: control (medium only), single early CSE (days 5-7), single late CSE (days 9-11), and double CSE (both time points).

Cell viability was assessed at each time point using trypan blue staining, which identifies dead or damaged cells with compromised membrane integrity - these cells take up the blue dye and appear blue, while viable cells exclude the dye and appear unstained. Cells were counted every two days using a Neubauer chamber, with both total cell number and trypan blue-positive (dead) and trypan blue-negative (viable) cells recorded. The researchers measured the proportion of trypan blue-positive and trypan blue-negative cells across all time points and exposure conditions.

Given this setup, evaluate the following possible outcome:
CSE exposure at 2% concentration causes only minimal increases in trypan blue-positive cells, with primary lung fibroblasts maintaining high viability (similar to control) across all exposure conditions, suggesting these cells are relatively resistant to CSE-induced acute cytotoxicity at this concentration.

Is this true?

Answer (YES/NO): YES